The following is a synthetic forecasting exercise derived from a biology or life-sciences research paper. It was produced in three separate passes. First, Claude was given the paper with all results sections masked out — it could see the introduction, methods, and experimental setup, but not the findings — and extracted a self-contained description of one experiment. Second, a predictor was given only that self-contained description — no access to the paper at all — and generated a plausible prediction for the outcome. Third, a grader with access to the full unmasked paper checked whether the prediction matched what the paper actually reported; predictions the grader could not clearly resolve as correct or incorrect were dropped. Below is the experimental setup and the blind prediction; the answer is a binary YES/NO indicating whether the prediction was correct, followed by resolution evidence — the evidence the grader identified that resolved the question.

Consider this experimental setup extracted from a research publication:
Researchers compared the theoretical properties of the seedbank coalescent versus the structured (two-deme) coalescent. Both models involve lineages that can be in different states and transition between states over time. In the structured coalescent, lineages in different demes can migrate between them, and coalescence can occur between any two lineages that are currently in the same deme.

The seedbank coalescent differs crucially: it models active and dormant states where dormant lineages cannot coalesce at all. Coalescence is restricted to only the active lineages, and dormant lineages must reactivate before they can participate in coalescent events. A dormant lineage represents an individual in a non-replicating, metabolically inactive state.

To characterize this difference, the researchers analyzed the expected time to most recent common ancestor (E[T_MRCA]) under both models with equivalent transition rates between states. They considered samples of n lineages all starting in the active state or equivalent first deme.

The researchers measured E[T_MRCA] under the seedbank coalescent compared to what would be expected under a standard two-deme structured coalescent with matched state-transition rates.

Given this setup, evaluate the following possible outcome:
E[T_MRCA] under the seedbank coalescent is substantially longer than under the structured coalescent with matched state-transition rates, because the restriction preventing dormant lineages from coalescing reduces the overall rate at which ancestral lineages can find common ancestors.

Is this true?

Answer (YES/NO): YES